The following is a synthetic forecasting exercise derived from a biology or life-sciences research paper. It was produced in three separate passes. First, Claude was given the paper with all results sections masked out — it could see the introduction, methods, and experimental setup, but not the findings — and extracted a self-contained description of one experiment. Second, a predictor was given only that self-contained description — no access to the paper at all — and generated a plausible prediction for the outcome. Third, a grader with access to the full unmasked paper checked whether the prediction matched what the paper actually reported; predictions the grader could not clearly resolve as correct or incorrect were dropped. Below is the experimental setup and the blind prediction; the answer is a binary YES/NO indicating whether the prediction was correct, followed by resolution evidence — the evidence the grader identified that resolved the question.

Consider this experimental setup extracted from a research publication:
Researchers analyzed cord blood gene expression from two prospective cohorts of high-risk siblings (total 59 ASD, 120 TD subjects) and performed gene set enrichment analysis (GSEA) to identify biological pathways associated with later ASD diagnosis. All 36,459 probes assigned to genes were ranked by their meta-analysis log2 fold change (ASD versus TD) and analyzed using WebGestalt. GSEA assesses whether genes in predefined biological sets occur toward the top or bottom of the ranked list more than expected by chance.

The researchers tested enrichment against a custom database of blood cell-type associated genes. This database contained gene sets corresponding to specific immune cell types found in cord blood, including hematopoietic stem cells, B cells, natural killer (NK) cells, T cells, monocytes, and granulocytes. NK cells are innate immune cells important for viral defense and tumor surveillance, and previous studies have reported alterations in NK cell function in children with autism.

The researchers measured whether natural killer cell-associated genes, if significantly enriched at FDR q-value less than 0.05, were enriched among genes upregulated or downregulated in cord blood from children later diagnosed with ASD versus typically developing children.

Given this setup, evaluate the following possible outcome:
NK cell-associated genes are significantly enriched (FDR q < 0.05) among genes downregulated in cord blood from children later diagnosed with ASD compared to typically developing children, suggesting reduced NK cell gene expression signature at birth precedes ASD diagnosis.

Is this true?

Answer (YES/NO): NO